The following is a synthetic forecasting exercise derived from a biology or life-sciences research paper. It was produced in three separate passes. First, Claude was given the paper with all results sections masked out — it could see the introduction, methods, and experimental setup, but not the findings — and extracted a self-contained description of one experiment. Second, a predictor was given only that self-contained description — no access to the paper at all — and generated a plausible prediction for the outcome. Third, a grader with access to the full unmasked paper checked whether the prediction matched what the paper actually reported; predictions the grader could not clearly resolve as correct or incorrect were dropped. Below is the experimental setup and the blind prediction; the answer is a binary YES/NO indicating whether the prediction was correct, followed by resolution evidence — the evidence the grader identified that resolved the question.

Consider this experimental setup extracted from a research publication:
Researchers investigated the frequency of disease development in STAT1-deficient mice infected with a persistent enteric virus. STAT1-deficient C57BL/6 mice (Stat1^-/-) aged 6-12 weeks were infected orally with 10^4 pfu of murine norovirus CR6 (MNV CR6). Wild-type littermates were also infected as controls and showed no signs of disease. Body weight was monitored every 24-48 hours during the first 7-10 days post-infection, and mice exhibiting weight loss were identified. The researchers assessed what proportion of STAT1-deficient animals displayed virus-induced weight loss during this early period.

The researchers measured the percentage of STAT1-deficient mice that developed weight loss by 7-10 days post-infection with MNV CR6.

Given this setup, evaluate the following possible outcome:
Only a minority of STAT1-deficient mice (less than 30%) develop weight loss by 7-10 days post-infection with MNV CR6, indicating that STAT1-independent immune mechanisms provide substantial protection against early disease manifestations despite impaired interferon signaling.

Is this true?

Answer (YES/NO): YES